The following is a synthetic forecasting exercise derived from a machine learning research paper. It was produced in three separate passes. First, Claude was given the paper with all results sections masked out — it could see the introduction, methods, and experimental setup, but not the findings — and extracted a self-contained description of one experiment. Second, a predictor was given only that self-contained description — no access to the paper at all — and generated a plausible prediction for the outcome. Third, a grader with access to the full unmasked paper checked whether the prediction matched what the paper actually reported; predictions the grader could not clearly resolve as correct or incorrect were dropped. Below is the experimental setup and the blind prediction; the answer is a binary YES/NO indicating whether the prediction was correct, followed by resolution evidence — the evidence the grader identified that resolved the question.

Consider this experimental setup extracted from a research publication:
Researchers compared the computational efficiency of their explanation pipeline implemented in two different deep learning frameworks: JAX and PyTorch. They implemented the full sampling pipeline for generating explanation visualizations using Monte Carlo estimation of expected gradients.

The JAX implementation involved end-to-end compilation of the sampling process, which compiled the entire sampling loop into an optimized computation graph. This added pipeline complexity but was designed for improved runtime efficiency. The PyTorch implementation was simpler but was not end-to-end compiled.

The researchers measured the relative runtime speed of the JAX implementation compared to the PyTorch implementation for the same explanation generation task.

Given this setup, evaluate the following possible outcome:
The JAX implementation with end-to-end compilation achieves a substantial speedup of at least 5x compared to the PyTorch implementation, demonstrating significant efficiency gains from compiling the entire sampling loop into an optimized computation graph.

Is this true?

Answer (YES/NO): YES